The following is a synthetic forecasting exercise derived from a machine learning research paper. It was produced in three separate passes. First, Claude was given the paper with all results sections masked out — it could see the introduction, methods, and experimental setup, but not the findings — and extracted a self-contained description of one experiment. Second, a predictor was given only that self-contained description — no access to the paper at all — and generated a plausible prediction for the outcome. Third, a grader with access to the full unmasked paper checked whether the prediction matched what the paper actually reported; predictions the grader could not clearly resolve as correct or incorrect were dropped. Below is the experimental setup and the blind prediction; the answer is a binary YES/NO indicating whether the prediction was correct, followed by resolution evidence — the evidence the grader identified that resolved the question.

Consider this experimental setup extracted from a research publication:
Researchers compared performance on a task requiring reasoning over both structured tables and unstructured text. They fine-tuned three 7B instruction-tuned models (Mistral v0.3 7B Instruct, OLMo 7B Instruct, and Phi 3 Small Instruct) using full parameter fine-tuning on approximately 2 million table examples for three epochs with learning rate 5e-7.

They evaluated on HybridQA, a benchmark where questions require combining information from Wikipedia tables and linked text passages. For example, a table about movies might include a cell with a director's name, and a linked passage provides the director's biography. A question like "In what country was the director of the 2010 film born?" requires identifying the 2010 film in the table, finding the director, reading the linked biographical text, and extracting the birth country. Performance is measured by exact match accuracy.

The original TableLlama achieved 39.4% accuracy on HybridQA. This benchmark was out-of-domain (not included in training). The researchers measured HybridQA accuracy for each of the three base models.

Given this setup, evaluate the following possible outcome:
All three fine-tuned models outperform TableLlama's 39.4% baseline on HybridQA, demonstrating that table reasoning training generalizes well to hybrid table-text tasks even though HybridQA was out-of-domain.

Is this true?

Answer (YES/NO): NO